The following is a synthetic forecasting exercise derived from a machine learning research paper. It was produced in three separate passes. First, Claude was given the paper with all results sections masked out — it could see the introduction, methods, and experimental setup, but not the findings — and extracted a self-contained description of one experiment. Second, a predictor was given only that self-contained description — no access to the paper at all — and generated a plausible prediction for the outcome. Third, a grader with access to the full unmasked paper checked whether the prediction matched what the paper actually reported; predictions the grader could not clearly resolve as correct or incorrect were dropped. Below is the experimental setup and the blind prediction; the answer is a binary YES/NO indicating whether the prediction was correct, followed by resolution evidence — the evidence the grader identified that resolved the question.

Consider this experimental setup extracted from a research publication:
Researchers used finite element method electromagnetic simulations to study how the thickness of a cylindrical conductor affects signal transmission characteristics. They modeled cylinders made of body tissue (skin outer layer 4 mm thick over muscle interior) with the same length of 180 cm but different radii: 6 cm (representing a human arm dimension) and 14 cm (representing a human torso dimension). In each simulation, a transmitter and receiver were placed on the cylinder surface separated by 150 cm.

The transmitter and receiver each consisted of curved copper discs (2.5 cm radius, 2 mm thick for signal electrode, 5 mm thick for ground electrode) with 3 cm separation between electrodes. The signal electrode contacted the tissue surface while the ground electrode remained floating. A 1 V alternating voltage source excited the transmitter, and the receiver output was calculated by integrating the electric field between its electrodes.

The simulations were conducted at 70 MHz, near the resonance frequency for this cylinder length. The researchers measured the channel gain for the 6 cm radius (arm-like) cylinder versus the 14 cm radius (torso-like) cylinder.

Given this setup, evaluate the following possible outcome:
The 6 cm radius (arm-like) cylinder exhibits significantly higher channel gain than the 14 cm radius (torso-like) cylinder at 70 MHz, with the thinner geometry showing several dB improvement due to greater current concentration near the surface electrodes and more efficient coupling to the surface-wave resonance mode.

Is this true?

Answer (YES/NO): YES